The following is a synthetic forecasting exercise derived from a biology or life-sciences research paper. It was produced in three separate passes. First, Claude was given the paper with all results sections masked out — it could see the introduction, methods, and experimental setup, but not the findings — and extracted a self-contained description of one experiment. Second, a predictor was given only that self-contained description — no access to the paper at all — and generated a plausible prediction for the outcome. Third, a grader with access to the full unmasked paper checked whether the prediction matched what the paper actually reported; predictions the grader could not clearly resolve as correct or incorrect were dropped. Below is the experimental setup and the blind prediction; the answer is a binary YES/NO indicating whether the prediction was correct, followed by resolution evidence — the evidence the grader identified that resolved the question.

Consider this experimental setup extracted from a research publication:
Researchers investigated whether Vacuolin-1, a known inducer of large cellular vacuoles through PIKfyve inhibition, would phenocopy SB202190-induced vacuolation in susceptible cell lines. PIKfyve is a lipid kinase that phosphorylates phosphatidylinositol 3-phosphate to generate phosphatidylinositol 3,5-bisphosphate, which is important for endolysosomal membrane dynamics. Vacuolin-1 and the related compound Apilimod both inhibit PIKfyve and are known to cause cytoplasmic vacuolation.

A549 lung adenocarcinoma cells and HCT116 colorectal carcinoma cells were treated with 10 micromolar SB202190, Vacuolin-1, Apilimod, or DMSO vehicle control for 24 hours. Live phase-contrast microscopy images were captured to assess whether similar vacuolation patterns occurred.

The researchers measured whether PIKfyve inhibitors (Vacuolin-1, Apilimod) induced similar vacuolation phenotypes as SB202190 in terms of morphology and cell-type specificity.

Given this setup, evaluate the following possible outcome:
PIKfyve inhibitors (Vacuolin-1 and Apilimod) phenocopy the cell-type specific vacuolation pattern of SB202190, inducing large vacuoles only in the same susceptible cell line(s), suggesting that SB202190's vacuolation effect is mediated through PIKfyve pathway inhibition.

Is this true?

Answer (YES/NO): NO